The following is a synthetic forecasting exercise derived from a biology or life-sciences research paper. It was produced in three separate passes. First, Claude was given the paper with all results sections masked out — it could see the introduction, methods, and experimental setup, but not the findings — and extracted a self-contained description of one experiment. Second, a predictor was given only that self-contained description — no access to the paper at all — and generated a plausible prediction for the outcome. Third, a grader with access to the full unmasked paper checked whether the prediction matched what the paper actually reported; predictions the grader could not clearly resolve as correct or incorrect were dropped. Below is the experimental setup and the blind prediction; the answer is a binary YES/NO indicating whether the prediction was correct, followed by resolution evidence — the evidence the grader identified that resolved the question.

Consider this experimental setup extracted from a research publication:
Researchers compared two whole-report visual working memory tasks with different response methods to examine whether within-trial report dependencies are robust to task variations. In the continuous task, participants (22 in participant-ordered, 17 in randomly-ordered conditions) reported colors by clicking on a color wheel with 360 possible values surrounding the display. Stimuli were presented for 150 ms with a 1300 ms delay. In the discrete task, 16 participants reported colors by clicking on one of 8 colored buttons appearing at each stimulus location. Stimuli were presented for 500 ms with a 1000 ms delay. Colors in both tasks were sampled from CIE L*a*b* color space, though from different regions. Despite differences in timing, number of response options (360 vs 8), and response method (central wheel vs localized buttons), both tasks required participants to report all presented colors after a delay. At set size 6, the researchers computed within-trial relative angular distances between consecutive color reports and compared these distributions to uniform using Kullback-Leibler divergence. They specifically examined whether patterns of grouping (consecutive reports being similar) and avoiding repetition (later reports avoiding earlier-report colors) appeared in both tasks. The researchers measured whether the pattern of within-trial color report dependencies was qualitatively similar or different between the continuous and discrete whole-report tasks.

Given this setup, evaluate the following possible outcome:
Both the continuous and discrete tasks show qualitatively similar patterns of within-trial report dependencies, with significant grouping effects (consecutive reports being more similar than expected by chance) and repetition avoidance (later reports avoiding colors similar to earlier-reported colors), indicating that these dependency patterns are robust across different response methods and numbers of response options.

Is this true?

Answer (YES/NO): YES